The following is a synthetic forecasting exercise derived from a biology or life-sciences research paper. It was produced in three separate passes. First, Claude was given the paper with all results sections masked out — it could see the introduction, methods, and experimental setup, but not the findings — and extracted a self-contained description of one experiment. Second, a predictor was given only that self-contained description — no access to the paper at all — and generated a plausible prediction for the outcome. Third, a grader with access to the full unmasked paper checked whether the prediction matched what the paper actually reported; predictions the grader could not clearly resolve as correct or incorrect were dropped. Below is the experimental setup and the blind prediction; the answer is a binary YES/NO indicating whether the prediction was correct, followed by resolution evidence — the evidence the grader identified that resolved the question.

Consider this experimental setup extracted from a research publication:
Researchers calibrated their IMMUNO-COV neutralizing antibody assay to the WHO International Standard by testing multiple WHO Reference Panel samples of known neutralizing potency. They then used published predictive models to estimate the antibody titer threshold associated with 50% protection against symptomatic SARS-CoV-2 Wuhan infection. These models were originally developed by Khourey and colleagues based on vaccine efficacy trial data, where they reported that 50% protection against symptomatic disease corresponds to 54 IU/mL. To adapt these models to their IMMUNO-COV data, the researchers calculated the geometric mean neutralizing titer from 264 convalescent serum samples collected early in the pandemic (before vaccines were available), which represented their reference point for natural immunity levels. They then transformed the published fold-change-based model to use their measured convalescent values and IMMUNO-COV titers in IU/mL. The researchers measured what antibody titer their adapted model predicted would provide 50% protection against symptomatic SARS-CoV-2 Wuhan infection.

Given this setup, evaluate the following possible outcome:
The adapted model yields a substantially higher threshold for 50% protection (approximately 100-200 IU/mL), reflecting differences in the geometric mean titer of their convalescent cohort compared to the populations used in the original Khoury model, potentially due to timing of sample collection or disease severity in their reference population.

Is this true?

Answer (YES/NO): NO